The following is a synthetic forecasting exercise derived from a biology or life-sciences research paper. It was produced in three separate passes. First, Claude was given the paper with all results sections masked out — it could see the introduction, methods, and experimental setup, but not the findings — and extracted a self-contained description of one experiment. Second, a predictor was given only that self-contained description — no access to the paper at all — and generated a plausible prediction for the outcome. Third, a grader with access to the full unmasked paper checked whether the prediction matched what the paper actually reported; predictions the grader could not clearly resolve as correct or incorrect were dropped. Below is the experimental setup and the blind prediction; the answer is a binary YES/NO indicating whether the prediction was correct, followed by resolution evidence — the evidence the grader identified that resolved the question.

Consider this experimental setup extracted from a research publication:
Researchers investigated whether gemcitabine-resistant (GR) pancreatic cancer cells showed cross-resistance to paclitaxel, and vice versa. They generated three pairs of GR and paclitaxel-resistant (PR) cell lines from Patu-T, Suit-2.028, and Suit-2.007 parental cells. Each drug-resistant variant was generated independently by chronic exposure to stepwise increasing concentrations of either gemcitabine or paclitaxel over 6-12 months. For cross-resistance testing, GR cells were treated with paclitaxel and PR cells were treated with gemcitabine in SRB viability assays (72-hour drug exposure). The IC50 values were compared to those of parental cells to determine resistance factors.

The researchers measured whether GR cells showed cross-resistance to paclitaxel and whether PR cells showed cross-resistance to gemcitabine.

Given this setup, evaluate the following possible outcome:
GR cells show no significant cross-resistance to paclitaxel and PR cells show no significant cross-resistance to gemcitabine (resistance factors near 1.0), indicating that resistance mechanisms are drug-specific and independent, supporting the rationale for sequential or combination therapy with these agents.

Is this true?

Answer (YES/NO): YES